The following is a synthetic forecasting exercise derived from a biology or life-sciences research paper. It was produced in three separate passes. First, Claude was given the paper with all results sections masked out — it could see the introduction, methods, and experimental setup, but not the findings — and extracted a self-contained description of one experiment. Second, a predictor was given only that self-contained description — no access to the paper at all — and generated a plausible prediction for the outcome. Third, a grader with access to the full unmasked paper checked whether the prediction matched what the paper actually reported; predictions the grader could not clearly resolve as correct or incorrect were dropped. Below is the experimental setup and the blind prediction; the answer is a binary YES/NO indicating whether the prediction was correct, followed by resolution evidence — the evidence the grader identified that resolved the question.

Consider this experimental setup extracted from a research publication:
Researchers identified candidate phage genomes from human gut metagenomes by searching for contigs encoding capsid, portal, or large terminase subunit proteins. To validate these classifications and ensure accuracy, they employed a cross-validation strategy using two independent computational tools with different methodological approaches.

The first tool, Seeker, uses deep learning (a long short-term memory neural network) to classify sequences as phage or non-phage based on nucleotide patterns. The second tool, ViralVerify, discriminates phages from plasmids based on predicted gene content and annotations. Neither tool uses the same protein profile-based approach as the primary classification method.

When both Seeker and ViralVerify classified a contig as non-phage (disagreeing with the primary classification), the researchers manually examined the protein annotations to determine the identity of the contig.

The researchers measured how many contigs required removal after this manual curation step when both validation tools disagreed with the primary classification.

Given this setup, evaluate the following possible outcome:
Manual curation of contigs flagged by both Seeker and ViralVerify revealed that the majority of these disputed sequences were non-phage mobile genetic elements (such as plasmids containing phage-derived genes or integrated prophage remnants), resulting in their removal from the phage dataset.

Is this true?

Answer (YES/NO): NO